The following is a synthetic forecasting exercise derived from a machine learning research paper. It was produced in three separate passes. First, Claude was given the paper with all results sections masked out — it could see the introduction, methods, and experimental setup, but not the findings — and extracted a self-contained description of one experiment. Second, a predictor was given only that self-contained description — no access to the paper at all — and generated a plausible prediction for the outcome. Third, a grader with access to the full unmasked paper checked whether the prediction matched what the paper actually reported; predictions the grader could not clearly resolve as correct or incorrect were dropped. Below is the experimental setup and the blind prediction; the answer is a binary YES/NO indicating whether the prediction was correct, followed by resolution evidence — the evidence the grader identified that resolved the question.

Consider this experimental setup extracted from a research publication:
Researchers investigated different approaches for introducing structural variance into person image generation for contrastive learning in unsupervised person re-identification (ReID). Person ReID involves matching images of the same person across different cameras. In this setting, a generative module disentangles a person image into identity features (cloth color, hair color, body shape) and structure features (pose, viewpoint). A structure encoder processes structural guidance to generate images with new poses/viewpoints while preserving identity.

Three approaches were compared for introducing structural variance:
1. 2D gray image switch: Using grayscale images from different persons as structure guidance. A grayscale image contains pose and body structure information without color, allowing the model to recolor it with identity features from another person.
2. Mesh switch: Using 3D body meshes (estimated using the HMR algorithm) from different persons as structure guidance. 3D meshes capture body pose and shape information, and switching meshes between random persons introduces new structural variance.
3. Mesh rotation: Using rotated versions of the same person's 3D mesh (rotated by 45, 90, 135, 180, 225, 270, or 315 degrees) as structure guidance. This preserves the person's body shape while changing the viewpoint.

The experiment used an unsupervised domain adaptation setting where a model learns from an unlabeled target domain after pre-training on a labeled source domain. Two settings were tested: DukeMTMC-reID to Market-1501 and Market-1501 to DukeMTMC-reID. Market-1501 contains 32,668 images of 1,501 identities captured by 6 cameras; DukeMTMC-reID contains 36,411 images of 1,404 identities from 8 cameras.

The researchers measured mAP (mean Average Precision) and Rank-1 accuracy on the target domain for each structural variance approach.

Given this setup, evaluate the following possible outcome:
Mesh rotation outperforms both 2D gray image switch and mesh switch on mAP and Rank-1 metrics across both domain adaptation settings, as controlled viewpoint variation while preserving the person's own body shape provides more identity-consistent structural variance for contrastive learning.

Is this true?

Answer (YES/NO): YES